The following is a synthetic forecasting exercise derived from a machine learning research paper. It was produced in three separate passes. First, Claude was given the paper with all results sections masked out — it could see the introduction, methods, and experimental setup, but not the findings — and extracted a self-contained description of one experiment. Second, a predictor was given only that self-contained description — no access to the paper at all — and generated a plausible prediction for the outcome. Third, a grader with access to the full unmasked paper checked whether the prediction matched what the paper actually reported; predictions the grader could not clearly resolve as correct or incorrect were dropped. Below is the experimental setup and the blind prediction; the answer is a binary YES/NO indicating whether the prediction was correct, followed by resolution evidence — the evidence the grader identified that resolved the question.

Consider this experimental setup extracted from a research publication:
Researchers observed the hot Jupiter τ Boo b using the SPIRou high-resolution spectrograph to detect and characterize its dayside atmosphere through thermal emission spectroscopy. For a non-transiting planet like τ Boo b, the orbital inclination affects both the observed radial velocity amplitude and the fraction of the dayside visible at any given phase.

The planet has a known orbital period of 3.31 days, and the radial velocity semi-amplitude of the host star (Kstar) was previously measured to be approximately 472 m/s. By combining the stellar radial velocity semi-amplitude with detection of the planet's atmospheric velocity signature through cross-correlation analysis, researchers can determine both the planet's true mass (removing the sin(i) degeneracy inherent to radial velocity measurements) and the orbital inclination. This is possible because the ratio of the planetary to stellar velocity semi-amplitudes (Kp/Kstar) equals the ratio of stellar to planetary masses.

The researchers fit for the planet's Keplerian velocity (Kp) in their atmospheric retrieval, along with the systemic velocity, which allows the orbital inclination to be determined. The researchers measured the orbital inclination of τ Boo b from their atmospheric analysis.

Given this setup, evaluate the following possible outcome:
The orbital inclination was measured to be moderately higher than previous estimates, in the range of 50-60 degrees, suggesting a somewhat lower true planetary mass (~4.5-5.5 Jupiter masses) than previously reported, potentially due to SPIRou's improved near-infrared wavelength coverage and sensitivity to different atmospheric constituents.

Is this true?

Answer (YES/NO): NO